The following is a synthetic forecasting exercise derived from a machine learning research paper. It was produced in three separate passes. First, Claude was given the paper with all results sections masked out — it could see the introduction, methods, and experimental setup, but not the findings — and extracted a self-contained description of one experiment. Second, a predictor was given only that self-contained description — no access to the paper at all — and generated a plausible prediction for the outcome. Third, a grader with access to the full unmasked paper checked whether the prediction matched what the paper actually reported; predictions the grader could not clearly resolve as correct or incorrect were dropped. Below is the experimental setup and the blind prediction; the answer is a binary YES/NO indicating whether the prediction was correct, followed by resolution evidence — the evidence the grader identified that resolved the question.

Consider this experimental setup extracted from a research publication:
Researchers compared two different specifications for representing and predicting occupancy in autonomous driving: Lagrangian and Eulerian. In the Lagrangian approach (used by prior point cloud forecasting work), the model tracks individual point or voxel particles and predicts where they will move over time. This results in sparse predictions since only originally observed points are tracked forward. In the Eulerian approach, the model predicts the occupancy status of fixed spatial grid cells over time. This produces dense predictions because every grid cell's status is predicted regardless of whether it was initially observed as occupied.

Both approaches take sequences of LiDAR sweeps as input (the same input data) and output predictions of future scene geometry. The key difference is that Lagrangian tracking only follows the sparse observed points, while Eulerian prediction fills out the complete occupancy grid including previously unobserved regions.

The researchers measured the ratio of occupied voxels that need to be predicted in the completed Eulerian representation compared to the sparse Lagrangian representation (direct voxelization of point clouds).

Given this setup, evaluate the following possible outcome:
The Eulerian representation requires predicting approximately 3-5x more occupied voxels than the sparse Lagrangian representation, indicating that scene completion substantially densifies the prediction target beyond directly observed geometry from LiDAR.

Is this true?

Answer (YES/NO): NO